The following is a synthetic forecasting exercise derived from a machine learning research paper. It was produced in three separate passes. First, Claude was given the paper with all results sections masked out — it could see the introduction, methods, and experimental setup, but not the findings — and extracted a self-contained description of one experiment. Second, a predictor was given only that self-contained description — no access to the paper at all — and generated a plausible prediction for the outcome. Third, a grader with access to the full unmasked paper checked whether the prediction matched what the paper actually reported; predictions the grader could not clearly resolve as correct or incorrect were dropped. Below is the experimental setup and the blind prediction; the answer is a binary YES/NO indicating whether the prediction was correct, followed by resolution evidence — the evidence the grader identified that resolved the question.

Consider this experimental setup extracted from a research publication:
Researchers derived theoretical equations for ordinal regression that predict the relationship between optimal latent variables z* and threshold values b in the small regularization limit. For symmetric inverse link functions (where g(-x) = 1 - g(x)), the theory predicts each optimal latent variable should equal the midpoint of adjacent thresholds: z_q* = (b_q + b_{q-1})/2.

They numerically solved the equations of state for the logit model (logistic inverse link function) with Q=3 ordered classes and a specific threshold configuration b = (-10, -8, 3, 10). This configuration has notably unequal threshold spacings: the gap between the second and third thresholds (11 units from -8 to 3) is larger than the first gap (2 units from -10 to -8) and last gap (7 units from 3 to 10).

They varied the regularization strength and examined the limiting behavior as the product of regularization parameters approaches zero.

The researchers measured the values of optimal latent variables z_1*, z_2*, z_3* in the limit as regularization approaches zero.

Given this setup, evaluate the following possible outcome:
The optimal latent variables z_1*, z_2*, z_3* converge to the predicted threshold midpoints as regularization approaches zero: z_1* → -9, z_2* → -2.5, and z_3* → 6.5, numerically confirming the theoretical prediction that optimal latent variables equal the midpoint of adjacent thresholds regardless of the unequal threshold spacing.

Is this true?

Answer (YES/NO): YES